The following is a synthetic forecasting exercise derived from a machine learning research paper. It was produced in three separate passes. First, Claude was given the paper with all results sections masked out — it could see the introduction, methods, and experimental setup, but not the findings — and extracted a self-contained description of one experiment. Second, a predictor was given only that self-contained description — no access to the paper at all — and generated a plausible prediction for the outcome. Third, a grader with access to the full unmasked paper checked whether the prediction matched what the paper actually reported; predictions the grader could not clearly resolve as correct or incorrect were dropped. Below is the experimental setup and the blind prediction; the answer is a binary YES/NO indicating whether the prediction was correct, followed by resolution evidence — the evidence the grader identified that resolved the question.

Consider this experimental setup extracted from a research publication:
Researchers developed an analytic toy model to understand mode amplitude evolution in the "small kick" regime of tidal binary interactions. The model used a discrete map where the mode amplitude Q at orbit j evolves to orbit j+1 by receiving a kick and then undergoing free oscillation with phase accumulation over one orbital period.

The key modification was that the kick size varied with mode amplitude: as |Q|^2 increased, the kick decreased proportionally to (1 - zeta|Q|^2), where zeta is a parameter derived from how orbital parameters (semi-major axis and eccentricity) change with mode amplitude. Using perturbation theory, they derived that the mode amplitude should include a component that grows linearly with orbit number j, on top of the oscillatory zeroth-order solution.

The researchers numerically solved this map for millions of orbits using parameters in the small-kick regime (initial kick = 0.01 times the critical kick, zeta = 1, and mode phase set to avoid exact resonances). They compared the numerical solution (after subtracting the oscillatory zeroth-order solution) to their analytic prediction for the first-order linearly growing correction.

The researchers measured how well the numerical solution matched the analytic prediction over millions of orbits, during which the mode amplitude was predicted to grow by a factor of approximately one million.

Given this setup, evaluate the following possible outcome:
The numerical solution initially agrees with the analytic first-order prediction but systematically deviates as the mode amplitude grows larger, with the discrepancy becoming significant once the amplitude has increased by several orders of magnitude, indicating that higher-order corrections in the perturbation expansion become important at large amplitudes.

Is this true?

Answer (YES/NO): NO